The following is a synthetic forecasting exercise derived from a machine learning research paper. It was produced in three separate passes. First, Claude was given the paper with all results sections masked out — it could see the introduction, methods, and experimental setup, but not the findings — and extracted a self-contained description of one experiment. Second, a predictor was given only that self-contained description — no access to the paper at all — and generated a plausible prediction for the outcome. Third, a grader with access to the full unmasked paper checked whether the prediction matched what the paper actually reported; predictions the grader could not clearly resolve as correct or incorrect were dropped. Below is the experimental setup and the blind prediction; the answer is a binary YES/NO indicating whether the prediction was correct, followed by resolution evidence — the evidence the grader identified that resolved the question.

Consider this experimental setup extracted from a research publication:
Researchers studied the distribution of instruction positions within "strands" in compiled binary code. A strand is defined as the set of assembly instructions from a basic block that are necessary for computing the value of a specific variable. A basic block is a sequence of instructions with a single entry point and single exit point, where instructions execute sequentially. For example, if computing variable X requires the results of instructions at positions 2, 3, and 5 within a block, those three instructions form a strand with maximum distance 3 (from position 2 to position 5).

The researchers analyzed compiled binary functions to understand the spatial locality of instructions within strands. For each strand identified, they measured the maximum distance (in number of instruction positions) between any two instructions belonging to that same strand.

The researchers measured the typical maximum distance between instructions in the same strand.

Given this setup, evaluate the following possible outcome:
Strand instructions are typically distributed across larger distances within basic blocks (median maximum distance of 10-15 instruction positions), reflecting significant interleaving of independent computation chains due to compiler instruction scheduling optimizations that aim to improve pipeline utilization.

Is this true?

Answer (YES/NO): NO